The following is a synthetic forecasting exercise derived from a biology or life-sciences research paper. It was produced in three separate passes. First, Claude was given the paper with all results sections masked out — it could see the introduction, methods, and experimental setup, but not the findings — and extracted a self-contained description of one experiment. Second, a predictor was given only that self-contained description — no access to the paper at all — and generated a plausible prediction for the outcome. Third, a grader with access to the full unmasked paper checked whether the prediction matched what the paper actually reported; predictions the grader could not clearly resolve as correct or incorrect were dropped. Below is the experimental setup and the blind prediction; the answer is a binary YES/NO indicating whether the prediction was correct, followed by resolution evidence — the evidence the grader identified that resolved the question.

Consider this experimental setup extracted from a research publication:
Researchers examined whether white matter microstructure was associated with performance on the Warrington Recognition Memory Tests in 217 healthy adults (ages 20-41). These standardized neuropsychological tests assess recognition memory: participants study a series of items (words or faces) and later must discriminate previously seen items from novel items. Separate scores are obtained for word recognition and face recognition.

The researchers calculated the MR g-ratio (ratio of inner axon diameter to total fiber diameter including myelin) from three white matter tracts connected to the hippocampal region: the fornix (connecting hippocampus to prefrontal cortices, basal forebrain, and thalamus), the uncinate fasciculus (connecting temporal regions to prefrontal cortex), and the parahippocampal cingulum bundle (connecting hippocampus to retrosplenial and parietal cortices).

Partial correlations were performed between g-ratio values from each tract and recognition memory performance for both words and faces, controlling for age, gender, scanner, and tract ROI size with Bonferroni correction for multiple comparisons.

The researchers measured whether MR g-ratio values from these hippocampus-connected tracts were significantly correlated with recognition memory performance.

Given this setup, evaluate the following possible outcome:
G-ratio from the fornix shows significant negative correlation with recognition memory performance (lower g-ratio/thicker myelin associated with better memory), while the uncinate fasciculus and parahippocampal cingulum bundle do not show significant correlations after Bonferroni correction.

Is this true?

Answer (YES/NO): NO